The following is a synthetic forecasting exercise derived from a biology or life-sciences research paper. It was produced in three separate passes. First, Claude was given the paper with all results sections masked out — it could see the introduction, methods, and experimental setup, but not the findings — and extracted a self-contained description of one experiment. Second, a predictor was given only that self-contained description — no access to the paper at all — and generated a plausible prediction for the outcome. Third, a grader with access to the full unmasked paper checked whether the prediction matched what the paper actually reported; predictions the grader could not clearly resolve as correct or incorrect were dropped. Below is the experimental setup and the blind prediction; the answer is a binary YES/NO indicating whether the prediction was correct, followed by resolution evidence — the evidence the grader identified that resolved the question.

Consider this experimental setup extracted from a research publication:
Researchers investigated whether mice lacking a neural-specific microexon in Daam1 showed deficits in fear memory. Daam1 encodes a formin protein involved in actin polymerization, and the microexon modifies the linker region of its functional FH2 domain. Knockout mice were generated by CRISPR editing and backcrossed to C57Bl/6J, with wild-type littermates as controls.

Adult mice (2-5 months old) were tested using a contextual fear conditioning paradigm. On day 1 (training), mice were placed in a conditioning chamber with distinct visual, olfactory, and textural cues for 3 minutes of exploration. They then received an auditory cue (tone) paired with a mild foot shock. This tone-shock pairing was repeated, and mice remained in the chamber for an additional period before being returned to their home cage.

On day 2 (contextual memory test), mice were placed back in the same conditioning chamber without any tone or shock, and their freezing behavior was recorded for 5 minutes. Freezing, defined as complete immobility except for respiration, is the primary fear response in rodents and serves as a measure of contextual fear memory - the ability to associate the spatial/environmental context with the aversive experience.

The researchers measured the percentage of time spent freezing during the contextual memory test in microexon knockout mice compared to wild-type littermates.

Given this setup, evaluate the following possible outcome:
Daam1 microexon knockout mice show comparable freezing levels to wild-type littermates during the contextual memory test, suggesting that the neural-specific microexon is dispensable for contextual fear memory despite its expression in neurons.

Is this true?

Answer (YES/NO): YES